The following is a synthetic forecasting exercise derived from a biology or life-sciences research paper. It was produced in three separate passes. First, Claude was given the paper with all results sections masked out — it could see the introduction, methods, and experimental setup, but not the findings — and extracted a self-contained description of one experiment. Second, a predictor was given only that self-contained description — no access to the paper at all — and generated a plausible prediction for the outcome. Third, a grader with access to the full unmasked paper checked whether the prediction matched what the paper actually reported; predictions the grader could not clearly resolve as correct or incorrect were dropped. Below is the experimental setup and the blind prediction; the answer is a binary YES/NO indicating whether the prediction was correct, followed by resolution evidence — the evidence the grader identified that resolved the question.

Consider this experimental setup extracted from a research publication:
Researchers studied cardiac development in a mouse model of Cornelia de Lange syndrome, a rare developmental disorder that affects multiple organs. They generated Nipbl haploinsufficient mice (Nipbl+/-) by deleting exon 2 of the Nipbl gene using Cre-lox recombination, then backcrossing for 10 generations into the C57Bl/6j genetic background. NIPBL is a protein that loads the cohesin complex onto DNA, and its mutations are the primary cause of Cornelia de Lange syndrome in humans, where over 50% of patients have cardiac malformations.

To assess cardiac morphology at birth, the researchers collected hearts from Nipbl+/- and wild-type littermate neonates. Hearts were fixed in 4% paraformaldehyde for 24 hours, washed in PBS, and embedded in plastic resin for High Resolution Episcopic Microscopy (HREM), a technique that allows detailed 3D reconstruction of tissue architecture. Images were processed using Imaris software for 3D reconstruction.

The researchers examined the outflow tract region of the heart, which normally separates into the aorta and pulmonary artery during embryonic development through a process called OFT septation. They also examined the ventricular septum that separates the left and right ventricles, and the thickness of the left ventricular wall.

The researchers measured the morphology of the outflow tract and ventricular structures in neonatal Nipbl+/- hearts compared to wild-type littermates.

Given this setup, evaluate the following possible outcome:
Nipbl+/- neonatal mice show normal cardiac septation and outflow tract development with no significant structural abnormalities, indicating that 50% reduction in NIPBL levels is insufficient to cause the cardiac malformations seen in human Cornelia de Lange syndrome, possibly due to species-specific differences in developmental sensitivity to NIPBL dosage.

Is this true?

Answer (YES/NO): NO